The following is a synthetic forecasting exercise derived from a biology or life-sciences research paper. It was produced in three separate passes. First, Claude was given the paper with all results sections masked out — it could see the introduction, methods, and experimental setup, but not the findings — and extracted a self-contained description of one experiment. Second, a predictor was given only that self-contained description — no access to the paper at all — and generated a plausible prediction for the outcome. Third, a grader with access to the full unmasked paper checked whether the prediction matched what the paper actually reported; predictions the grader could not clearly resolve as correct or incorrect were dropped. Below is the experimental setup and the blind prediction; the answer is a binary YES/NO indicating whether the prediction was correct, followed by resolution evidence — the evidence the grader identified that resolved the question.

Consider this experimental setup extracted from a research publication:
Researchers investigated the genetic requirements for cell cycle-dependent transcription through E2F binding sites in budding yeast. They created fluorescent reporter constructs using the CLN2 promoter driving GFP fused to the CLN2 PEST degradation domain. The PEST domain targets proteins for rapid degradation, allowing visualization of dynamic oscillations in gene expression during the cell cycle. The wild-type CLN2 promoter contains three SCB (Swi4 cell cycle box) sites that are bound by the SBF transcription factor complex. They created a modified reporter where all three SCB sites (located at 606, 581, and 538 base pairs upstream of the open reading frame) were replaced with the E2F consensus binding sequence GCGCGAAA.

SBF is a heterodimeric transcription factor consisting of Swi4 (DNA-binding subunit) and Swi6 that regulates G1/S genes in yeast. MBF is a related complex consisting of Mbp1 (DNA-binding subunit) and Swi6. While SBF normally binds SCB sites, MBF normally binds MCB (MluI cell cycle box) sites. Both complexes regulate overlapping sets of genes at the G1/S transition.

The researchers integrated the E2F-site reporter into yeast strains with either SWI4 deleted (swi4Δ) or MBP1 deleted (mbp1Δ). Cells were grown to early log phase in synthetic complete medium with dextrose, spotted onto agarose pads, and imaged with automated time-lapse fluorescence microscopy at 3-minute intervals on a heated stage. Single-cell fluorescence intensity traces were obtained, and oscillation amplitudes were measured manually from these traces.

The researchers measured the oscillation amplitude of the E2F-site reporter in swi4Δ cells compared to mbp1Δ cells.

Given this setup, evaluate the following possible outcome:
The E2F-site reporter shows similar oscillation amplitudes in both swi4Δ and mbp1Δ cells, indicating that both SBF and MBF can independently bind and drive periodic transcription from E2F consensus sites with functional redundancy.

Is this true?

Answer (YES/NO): NO